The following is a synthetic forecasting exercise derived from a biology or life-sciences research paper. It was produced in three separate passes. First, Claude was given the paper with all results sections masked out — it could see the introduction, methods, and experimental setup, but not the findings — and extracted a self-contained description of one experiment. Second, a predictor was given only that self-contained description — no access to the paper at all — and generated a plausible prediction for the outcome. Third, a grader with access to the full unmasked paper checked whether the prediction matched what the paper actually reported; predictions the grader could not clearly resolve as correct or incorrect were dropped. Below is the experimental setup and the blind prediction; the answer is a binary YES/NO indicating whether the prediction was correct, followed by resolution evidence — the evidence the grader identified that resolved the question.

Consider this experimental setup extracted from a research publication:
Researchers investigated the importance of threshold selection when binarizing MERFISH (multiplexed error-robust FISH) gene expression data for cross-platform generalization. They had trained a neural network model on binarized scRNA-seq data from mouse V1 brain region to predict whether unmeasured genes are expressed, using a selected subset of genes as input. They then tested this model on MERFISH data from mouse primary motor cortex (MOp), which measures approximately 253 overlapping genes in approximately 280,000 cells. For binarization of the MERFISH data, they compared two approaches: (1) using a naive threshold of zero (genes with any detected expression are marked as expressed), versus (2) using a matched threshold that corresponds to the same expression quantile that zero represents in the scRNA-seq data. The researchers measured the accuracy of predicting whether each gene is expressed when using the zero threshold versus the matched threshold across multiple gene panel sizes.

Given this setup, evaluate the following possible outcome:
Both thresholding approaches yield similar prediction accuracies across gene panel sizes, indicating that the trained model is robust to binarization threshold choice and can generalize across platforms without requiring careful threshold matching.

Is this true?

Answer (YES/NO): NO